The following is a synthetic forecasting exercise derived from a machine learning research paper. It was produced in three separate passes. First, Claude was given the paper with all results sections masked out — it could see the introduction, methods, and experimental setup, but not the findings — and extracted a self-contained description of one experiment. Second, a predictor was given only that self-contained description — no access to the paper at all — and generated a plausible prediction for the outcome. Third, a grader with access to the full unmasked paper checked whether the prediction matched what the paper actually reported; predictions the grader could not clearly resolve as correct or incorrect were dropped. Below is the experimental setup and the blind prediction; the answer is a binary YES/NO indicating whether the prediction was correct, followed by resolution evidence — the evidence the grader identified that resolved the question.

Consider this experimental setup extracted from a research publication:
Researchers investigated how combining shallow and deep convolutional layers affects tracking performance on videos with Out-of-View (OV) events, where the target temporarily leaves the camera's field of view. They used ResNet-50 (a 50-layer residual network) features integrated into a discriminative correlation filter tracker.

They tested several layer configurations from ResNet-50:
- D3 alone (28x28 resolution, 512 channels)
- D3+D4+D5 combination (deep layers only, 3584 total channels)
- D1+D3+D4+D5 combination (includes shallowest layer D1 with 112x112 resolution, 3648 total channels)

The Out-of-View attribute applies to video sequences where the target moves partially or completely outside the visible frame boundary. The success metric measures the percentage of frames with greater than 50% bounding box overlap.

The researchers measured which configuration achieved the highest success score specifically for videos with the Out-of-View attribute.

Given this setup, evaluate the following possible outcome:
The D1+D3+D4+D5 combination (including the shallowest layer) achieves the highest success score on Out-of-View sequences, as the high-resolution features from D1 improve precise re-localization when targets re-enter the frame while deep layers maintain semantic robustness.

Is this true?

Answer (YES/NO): NO